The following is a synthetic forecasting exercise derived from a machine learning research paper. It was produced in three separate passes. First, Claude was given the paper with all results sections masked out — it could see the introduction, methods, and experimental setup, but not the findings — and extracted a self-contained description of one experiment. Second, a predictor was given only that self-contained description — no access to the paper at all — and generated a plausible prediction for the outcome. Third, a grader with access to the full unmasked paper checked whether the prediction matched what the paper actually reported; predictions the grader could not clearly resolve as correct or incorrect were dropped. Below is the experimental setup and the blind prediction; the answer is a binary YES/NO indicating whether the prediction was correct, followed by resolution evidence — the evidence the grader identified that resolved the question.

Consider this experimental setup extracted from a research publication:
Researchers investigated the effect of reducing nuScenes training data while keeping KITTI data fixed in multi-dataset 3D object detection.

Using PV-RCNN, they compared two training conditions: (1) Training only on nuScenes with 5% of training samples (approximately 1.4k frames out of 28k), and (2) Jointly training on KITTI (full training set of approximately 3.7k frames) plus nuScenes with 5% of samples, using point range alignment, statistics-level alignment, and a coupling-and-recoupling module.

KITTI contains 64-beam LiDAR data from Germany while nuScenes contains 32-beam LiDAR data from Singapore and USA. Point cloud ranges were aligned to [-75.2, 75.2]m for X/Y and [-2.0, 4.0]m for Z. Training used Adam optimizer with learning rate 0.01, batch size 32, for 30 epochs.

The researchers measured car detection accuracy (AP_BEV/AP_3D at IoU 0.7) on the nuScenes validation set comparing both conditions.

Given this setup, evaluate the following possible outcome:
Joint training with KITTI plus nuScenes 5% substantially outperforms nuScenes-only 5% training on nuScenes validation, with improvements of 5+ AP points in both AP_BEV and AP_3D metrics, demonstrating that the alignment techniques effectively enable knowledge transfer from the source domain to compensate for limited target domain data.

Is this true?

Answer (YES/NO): YES